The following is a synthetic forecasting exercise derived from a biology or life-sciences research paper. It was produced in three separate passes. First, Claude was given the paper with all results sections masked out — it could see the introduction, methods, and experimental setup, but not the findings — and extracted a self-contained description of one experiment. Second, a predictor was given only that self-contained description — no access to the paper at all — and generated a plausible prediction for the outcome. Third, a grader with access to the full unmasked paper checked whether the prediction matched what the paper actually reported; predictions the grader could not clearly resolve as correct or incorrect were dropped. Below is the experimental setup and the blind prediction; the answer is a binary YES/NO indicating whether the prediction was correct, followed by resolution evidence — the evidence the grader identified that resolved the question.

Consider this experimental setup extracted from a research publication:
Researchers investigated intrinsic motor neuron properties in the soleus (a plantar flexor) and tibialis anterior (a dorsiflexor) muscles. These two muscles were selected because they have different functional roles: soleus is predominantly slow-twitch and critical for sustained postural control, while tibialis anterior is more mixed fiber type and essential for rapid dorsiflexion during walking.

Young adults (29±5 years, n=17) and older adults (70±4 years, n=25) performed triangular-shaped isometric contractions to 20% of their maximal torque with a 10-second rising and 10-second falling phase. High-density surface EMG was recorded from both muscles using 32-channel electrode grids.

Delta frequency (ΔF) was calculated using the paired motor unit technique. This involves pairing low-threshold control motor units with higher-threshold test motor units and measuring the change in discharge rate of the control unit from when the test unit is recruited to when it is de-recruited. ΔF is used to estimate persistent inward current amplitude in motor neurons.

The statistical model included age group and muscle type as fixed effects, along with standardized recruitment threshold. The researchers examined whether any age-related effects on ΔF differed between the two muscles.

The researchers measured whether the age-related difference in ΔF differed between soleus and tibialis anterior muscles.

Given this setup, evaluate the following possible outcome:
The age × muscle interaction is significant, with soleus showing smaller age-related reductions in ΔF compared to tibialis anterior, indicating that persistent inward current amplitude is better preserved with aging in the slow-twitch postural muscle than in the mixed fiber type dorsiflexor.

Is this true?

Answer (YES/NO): NO